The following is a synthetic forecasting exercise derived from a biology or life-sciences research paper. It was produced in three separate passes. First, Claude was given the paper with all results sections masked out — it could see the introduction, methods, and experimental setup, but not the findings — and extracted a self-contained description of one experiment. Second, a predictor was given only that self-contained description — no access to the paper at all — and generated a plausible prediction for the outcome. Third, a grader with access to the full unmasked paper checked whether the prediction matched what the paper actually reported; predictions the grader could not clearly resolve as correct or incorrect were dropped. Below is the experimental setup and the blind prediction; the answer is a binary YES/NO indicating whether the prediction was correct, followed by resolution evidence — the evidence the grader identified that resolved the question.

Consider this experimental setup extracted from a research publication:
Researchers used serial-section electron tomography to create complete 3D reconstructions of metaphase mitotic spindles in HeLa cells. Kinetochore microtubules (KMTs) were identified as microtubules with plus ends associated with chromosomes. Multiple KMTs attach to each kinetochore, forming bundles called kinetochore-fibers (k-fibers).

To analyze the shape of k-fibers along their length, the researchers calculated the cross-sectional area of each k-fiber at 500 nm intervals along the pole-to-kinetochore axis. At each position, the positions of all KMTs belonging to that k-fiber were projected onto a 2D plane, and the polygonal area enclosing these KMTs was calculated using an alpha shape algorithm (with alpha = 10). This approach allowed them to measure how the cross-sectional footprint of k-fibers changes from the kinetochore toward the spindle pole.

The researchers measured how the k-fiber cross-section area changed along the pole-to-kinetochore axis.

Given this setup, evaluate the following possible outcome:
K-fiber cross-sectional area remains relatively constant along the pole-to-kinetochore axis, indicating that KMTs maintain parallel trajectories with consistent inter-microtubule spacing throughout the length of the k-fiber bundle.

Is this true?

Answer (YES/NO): NO